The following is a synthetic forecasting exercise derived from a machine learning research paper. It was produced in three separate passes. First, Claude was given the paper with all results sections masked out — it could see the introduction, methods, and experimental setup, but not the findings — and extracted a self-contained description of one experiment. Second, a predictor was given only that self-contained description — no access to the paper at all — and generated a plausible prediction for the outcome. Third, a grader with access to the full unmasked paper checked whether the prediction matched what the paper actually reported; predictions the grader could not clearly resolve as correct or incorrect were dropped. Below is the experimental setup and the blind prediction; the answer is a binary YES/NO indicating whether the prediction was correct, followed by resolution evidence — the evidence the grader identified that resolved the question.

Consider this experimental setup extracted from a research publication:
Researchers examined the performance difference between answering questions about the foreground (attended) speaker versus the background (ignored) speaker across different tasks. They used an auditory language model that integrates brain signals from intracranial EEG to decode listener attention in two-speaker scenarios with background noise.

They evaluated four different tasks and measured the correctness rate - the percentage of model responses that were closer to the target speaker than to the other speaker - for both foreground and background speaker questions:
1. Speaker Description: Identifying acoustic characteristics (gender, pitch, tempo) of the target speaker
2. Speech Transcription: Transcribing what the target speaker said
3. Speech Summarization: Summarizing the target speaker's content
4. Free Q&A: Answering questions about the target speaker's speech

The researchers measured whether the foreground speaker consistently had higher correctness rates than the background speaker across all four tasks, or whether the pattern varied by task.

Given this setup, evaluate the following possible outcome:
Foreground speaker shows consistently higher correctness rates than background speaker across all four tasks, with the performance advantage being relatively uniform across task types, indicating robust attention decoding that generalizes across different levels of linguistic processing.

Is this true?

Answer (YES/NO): NO